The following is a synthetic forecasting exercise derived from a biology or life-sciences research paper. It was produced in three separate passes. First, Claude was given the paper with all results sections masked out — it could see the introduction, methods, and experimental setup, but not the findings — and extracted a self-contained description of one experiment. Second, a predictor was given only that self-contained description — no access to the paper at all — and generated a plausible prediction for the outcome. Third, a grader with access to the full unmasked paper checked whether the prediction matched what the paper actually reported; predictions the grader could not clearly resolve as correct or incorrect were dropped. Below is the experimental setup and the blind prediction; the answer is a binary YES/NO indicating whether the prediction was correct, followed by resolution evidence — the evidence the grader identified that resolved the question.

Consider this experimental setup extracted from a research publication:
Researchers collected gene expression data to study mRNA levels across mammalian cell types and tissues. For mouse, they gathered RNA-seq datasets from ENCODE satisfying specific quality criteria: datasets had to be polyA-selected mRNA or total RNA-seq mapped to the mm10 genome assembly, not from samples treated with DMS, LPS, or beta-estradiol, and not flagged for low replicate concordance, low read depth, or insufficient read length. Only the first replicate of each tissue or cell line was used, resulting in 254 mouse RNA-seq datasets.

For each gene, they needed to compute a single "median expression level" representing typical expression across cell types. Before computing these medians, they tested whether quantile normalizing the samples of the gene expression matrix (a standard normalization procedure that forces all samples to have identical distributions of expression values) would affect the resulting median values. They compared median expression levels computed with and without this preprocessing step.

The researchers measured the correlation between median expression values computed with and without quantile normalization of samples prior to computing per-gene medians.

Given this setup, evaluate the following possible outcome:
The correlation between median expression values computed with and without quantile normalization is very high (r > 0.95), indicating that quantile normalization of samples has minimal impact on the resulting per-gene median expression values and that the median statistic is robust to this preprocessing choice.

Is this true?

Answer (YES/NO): YES